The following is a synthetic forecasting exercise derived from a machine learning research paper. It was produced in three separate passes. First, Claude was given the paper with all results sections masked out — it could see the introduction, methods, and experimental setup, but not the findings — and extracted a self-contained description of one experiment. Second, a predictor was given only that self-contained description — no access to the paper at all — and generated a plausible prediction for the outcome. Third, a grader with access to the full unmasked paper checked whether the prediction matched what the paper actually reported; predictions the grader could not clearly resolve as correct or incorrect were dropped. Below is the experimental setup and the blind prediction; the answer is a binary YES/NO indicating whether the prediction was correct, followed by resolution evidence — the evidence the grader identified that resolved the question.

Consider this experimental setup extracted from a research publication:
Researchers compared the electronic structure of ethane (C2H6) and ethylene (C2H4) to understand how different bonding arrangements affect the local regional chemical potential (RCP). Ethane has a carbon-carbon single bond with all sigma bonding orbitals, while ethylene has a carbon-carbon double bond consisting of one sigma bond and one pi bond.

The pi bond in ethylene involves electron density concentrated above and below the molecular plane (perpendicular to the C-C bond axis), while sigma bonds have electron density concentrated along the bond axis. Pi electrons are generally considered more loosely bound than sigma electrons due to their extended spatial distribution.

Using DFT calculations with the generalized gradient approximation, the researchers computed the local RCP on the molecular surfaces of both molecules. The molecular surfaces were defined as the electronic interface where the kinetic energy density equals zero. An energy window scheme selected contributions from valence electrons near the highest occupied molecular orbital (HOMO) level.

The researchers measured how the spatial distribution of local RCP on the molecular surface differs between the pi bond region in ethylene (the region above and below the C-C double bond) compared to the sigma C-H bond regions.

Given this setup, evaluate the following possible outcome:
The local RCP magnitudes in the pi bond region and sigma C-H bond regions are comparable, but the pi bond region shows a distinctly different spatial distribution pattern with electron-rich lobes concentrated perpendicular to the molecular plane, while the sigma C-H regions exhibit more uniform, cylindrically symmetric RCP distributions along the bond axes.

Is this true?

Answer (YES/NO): NO